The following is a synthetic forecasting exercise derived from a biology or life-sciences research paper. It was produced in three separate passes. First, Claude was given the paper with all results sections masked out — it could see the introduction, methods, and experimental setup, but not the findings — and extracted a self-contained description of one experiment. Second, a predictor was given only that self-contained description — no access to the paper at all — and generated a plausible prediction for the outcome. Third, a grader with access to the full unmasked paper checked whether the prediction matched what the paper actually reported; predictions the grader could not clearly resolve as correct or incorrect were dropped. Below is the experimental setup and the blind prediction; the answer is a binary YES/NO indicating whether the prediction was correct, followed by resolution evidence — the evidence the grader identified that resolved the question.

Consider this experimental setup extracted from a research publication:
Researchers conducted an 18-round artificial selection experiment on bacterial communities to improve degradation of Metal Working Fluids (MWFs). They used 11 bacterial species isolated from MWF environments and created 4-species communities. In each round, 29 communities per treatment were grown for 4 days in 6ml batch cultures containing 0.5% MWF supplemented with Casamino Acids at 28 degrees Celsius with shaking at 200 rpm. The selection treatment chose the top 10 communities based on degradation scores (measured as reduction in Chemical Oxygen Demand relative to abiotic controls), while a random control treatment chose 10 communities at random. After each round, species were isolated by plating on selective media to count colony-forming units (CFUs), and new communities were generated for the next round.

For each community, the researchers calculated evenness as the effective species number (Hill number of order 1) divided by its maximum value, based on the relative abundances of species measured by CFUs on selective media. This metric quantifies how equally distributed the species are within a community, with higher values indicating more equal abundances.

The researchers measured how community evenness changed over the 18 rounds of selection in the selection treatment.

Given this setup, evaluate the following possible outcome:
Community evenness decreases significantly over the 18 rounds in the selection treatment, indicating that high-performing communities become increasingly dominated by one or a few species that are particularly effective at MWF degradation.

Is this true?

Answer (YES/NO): NO